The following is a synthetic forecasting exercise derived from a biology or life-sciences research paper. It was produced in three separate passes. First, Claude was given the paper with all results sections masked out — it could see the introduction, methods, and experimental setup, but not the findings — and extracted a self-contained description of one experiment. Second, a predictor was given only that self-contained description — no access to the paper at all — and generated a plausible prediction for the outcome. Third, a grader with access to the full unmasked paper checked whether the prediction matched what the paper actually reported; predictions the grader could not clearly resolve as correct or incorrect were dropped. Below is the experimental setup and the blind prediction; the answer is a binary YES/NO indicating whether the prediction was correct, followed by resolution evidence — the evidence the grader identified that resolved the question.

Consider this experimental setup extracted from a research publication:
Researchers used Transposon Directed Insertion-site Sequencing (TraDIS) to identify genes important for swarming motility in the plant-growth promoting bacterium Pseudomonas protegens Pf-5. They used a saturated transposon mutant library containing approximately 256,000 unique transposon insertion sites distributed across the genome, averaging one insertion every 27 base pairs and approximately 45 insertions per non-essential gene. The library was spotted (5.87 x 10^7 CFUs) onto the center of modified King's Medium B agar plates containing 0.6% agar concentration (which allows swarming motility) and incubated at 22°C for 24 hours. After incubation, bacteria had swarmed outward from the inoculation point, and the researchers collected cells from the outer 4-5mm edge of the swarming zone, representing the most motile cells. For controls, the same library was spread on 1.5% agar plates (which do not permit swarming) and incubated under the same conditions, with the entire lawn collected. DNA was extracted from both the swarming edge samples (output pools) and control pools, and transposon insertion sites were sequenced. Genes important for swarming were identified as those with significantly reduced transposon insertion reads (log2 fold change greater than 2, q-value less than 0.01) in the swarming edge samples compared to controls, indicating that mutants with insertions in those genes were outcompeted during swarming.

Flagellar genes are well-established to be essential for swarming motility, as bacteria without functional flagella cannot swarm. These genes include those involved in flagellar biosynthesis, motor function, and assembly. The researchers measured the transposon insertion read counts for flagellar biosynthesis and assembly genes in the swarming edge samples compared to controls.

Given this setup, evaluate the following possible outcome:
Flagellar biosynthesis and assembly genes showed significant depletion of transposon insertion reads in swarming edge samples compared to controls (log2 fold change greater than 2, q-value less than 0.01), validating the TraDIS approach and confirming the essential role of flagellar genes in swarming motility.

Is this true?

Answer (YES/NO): YES